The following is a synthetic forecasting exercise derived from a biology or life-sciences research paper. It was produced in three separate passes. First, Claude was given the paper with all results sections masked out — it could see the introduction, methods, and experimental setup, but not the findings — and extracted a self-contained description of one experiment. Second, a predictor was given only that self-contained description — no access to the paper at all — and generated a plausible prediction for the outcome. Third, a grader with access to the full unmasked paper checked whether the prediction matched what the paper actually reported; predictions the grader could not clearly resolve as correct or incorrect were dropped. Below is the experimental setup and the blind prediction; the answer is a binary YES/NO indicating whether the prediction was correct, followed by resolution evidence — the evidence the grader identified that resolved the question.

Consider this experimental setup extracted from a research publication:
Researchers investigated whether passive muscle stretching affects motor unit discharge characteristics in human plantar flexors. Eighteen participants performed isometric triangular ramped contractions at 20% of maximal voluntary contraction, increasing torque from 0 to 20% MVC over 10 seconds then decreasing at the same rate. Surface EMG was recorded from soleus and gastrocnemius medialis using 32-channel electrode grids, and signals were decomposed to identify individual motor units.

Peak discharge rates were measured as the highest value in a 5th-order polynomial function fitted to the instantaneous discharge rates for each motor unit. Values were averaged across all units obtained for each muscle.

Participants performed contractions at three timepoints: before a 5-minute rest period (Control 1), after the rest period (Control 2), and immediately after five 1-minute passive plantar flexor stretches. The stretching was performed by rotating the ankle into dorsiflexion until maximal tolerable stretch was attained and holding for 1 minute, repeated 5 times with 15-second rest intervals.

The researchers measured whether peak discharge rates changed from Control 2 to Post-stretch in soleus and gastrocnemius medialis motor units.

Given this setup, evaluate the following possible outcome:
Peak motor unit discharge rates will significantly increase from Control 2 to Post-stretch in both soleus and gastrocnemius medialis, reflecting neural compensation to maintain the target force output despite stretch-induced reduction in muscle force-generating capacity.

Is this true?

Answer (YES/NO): NO